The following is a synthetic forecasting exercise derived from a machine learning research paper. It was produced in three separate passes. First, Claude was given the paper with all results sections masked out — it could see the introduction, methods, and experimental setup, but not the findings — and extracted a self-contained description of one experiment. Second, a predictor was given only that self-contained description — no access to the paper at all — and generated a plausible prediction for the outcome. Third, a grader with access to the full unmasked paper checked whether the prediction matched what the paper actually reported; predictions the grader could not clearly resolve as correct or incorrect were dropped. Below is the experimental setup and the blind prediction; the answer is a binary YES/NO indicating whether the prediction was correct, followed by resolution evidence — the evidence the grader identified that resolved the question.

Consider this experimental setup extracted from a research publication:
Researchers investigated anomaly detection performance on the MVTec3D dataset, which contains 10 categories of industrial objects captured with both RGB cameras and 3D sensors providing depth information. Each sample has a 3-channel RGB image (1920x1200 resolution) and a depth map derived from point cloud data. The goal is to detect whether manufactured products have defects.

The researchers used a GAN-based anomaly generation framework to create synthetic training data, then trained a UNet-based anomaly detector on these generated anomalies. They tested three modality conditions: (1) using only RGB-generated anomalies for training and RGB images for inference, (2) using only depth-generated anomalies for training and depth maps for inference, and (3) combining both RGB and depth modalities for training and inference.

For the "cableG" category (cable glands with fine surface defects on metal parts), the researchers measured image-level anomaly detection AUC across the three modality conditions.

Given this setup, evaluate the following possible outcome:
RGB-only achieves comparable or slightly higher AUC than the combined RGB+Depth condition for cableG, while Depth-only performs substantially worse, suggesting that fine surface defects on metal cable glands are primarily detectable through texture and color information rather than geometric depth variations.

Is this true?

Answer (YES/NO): NO